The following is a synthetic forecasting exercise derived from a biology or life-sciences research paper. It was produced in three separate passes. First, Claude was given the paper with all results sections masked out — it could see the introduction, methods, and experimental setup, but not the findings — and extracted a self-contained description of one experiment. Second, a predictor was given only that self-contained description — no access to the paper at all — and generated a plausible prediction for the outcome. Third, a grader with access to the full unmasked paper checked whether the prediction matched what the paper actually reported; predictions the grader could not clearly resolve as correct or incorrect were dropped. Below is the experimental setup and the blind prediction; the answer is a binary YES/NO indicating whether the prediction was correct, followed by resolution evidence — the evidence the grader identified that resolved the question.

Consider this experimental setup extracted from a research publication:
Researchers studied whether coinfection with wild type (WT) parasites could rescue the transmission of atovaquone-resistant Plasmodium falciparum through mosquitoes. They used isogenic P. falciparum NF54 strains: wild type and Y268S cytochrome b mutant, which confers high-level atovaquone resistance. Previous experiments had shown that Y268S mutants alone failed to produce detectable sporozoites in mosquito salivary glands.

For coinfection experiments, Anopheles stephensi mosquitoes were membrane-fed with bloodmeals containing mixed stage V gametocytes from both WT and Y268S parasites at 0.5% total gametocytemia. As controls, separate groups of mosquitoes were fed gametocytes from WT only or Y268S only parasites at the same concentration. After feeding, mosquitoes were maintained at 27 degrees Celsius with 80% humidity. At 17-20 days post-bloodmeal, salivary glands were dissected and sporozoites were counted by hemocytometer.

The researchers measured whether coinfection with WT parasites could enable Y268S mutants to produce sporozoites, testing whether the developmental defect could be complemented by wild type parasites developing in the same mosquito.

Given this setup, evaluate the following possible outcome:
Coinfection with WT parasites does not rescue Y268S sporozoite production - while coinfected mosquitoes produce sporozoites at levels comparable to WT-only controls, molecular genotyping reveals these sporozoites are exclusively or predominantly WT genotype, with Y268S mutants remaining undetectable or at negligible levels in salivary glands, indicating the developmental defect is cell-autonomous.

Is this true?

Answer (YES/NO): NO